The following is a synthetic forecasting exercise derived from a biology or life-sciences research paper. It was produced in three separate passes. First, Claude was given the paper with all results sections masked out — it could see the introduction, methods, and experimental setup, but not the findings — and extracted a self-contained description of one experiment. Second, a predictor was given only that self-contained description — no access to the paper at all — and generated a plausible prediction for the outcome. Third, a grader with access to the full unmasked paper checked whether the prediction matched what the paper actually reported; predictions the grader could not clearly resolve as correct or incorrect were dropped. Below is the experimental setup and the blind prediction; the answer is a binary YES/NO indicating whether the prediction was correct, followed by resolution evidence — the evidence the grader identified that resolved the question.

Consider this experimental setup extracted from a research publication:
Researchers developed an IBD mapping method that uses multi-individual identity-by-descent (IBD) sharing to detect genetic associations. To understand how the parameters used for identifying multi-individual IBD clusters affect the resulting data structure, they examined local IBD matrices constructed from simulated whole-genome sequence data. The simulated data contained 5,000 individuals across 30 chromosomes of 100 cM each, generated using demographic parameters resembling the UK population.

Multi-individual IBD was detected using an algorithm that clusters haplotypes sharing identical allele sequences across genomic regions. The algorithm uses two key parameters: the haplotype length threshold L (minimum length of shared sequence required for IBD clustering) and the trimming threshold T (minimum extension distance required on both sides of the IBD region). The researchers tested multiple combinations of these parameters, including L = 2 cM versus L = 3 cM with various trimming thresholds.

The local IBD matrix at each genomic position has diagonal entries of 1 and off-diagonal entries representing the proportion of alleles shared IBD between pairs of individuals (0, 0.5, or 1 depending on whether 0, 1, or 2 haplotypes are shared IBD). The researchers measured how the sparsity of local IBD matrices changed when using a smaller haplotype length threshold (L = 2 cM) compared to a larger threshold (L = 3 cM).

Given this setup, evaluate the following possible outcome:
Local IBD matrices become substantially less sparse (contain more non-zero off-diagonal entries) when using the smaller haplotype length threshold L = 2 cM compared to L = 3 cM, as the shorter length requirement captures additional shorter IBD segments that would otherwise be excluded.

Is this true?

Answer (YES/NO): YES